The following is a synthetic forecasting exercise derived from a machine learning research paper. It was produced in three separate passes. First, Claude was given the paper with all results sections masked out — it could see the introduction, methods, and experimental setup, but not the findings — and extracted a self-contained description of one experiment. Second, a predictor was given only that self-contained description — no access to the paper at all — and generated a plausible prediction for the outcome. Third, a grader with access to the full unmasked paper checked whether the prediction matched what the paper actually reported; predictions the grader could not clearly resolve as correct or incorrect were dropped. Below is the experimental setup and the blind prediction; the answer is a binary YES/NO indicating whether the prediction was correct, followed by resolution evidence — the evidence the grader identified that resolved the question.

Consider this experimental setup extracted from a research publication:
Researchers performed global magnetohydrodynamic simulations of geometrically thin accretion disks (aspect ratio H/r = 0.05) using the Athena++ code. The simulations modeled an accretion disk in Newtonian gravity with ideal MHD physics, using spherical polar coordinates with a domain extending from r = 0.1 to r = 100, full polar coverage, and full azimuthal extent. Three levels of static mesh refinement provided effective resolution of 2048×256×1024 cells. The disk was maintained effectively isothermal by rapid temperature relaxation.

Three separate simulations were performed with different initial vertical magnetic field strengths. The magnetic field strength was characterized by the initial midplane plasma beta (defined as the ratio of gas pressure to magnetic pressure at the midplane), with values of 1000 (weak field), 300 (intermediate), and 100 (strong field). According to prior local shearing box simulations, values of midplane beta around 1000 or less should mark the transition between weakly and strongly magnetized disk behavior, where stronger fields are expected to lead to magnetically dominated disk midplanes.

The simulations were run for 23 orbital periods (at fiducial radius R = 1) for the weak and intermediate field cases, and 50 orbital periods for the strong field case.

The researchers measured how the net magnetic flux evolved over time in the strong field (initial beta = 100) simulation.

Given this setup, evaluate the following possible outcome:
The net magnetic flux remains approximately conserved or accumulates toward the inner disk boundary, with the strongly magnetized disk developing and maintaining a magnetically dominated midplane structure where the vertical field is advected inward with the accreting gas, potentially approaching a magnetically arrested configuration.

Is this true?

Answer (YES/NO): NO